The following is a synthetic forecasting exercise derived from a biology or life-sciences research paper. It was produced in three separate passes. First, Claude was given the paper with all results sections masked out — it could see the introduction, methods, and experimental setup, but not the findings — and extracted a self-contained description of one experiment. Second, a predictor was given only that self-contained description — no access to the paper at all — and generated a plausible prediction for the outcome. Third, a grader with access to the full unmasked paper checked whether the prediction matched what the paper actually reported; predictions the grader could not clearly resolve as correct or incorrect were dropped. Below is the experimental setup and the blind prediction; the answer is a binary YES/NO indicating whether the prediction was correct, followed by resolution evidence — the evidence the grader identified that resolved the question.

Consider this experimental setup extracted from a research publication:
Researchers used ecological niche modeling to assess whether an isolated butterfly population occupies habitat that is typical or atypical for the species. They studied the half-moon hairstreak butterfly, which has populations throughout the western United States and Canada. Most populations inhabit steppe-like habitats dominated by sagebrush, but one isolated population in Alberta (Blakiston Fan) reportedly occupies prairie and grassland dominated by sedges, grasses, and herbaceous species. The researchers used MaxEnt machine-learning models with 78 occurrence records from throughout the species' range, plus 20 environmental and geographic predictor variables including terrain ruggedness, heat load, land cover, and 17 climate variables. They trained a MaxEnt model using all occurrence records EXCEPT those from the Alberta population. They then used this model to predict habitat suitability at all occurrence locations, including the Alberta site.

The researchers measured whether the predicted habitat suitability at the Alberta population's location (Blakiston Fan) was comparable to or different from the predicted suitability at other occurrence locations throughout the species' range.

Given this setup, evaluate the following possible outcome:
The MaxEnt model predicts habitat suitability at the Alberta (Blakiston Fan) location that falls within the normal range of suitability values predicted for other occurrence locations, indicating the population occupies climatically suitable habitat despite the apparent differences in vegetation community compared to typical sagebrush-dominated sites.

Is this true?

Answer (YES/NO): NO